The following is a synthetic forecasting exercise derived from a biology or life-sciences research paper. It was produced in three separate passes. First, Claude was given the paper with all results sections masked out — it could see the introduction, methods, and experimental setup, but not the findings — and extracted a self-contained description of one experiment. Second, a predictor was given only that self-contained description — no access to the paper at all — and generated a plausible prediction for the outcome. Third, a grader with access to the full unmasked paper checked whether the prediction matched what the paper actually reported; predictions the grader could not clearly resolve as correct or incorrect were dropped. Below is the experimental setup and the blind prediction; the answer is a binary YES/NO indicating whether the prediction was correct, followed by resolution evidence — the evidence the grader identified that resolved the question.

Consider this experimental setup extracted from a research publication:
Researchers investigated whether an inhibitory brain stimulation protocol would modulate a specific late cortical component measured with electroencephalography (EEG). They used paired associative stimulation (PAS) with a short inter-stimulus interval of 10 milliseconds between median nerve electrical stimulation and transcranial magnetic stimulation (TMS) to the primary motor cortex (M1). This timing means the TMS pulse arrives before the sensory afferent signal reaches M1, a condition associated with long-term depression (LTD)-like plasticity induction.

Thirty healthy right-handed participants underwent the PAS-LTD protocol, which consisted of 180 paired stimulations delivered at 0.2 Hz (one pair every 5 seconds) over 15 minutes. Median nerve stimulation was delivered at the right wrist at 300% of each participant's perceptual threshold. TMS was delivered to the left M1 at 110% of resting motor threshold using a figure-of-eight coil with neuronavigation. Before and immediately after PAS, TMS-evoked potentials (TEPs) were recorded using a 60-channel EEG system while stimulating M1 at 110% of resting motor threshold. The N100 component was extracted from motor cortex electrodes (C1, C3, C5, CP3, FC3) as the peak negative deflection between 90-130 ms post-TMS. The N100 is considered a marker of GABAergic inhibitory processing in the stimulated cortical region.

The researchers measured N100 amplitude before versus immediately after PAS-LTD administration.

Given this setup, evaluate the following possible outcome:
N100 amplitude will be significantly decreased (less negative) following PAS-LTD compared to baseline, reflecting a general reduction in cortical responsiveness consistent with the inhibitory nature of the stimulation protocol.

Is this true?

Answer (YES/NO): NO